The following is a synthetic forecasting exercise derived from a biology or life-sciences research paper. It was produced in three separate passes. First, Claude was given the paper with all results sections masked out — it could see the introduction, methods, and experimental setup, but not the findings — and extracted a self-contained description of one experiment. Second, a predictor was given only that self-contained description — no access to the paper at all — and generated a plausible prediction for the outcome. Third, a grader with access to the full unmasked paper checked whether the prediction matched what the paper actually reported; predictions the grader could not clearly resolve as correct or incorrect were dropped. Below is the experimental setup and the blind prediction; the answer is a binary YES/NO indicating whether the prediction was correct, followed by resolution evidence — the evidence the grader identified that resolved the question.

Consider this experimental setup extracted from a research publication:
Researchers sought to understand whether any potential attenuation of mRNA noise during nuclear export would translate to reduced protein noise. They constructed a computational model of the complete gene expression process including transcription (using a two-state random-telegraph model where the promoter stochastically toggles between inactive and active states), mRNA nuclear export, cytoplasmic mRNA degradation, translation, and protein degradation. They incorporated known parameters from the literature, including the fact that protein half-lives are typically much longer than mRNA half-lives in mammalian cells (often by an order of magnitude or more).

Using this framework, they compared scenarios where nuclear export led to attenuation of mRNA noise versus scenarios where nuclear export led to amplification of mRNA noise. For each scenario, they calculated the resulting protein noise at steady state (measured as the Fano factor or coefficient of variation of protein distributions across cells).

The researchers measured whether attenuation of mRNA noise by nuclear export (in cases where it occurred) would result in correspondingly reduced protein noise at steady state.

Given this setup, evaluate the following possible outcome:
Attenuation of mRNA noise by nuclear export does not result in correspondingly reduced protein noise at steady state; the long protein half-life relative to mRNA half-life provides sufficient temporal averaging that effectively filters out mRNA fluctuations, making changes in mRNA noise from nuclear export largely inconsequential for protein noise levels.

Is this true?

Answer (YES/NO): YES